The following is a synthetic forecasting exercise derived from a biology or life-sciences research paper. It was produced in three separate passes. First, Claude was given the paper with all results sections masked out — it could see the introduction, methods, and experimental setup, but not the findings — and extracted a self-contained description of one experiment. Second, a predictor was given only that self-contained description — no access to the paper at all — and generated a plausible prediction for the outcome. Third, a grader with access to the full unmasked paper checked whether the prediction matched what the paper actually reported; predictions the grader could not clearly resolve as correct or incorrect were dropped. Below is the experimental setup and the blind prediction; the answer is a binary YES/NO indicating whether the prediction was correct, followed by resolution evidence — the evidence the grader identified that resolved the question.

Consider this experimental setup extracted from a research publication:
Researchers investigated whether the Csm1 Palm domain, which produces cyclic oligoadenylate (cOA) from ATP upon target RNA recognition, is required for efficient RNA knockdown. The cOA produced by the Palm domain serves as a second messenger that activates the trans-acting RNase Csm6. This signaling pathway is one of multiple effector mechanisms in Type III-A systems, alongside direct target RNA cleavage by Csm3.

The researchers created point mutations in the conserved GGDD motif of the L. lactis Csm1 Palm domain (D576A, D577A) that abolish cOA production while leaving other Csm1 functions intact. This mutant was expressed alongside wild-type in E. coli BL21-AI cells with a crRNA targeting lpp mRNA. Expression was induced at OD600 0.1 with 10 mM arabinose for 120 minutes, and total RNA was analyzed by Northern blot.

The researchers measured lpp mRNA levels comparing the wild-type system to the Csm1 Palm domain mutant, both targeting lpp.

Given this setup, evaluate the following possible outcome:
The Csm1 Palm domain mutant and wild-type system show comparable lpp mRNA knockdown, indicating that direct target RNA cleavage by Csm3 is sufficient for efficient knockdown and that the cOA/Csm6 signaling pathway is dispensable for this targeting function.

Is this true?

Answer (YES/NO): YES